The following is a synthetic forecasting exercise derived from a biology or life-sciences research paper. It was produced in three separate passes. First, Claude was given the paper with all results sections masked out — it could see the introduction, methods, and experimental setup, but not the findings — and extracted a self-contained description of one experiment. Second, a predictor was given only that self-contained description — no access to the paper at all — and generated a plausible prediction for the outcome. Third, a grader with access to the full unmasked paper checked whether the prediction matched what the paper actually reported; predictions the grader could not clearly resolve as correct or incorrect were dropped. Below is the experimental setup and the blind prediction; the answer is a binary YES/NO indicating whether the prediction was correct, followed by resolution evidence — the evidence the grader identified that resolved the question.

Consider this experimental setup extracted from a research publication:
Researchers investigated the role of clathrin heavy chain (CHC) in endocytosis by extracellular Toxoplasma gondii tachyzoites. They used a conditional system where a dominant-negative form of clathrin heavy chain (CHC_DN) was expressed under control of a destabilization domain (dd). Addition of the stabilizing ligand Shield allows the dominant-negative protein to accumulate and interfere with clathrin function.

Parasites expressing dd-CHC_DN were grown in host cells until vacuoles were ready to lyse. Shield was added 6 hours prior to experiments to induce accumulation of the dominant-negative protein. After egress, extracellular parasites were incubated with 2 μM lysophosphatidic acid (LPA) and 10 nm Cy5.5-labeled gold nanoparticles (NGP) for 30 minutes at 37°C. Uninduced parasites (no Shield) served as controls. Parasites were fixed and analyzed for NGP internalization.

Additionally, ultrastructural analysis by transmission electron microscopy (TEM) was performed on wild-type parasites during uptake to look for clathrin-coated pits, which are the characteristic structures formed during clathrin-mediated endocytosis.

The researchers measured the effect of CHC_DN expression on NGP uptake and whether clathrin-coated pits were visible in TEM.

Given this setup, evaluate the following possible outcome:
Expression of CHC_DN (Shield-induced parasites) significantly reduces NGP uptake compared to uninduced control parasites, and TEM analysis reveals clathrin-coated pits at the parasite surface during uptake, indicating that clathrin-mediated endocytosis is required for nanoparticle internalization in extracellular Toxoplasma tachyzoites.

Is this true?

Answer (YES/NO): NO